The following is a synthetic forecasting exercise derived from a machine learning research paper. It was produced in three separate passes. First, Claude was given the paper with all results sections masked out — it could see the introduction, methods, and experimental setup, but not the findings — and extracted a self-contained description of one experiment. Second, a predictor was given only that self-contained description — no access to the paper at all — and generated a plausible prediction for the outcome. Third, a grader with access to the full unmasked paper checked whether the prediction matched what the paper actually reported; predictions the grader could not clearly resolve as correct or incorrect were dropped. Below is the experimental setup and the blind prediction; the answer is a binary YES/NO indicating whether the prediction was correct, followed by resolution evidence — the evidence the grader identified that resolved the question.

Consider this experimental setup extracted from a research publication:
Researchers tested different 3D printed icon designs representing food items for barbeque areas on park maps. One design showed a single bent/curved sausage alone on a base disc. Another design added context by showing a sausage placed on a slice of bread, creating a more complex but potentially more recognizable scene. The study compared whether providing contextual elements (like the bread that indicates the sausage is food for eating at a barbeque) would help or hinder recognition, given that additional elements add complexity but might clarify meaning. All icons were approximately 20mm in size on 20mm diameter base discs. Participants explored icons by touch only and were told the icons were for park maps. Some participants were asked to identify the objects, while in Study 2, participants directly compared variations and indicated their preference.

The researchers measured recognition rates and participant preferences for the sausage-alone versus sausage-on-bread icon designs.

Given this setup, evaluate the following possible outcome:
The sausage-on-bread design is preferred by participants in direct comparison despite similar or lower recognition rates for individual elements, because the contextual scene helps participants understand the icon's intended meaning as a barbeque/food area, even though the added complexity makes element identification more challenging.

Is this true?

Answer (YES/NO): NO